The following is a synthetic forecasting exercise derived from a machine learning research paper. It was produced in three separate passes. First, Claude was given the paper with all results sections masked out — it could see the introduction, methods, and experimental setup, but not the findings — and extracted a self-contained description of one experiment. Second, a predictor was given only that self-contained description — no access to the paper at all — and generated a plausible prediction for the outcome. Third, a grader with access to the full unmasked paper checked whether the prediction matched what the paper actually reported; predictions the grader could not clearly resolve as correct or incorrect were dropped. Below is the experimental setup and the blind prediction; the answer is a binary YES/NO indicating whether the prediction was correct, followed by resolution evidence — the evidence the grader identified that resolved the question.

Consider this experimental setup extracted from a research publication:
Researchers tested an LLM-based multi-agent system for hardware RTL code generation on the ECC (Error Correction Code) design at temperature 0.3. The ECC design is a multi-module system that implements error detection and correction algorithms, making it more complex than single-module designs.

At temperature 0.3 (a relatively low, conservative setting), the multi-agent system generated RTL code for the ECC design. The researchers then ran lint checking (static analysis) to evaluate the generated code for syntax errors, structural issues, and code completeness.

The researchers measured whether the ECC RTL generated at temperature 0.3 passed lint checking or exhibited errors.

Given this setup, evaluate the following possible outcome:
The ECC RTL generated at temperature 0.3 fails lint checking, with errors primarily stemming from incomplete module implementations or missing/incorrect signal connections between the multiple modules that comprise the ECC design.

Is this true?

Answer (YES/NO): YES